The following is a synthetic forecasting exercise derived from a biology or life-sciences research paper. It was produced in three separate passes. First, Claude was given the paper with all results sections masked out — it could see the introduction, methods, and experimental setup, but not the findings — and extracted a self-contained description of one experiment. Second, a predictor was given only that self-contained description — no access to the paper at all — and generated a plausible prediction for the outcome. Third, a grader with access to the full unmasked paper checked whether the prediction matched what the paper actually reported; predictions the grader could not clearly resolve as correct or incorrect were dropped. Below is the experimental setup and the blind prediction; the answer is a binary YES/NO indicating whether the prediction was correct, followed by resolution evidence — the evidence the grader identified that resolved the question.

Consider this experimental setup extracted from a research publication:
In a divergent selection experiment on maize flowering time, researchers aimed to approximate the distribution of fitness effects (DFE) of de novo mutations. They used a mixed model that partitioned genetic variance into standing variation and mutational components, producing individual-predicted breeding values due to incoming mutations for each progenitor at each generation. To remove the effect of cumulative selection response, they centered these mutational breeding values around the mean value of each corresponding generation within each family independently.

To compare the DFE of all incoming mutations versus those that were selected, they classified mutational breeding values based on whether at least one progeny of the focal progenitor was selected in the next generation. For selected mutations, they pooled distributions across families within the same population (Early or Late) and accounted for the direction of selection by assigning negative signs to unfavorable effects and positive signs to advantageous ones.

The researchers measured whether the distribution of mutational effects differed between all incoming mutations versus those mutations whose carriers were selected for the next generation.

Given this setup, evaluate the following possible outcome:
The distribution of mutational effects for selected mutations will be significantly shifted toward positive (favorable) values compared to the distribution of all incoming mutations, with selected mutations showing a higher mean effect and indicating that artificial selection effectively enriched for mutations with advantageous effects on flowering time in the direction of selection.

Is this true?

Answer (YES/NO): YES